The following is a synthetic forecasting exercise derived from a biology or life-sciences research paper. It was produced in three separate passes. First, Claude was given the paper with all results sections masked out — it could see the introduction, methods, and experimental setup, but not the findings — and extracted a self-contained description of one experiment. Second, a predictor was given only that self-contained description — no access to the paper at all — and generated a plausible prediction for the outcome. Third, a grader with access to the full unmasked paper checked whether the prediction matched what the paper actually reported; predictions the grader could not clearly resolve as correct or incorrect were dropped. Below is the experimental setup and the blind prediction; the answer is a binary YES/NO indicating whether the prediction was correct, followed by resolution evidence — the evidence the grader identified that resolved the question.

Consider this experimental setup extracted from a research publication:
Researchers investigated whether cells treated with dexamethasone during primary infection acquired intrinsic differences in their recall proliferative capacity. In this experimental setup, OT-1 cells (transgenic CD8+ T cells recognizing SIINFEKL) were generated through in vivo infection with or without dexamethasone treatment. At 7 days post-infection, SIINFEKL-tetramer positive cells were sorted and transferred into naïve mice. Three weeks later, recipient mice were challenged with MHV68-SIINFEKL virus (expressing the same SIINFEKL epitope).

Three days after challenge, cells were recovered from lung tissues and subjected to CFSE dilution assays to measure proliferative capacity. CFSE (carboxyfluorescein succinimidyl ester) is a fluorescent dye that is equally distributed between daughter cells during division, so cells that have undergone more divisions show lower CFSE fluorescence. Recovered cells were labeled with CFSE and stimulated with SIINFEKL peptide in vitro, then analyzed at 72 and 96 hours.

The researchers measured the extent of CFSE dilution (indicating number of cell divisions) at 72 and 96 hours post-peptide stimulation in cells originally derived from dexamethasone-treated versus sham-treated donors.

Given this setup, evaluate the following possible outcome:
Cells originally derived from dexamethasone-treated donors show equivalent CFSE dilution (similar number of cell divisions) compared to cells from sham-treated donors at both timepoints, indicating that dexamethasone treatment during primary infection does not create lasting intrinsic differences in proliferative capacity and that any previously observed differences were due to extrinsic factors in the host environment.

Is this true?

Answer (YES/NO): NO